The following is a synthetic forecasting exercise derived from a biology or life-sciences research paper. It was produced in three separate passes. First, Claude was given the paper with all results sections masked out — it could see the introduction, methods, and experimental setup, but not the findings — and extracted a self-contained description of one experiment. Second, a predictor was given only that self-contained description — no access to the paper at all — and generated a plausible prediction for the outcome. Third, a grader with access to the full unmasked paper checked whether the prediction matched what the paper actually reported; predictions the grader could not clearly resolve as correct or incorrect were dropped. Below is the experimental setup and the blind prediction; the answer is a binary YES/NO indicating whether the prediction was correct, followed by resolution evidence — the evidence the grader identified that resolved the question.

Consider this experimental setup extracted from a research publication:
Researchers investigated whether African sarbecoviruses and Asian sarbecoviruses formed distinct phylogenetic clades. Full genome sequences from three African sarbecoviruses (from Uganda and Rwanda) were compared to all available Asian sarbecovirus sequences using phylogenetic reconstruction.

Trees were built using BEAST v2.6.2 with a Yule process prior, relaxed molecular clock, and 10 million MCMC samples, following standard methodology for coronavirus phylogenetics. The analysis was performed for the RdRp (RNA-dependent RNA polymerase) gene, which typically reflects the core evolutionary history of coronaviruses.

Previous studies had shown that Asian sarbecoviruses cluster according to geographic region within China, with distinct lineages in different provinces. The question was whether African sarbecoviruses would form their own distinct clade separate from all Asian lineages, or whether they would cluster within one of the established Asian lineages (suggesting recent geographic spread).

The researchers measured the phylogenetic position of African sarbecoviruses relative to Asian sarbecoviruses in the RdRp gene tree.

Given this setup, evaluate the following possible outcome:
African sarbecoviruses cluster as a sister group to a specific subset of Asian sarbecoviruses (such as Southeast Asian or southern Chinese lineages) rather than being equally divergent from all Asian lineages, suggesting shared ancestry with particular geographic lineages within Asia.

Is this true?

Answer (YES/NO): NO